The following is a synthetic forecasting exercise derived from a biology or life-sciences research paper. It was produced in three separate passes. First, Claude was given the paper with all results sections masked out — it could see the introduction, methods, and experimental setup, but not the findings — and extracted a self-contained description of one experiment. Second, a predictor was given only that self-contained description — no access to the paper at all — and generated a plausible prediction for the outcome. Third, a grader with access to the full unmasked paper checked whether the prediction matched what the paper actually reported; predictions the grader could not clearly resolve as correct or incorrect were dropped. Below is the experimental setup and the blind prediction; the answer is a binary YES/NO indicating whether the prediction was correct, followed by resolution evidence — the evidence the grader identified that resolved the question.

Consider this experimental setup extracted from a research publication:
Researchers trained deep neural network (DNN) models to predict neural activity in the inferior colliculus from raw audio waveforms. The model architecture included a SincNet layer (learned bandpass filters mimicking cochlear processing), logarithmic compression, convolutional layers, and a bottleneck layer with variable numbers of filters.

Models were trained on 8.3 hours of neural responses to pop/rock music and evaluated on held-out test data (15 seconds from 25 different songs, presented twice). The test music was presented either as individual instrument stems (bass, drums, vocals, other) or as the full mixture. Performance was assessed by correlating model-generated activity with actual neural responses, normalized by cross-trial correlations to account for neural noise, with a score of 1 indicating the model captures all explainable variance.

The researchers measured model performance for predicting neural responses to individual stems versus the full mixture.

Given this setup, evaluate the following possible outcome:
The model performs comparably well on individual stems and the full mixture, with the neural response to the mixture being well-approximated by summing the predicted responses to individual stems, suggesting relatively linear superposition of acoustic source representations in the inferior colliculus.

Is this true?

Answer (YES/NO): NO